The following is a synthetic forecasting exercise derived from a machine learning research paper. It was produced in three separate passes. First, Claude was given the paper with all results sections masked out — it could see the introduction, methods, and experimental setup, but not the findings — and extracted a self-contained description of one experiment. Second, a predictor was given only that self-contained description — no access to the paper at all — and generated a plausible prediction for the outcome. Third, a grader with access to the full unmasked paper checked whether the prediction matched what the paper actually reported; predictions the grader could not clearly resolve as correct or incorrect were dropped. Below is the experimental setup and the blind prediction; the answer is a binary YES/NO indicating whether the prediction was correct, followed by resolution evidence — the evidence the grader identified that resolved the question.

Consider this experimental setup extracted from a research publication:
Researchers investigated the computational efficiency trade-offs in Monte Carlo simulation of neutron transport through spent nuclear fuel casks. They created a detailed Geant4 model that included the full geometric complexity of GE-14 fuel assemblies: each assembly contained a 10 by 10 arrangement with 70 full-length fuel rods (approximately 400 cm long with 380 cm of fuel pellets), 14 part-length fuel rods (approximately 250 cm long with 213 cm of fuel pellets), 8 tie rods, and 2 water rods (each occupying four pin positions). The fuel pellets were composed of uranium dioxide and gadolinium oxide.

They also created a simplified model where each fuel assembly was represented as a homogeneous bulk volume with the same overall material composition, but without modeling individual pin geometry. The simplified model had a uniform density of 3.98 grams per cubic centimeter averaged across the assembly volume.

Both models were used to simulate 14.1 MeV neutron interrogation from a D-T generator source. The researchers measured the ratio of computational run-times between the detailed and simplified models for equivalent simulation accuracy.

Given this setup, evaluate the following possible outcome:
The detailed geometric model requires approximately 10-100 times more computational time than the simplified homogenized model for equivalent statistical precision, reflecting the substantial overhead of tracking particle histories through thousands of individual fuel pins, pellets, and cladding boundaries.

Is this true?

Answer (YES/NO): NO